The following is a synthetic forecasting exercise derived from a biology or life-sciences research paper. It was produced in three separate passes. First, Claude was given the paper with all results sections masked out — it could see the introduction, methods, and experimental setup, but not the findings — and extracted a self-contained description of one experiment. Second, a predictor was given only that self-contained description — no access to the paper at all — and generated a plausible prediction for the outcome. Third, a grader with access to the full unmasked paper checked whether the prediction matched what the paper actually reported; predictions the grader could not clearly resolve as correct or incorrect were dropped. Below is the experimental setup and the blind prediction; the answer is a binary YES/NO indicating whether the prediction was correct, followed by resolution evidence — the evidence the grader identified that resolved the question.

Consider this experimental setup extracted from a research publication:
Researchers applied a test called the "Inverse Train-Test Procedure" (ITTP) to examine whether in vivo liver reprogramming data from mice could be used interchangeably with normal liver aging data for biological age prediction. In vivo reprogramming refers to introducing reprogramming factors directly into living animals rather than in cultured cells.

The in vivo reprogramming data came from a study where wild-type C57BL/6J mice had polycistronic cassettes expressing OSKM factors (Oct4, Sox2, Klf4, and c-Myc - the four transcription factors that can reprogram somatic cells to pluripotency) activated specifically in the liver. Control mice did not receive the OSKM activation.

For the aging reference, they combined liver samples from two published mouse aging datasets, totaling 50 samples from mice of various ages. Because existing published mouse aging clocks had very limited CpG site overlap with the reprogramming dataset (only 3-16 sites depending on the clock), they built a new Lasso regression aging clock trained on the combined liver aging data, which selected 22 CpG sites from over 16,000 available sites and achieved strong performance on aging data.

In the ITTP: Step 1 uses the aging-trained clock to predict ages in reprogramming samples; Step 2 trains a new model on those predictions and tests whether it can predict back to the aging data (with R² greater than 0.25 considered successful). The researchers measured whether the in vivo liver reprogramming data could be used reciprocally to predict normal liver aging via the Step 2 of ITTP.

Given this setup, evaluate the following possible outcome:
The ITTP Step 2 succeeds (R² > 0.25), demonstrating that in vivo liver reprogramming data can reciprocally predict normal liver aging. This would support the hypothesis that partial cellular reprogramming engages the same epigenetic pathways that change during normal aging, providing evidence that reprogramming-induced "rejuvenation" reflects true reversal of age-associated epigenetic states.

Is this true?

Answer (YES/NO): NO